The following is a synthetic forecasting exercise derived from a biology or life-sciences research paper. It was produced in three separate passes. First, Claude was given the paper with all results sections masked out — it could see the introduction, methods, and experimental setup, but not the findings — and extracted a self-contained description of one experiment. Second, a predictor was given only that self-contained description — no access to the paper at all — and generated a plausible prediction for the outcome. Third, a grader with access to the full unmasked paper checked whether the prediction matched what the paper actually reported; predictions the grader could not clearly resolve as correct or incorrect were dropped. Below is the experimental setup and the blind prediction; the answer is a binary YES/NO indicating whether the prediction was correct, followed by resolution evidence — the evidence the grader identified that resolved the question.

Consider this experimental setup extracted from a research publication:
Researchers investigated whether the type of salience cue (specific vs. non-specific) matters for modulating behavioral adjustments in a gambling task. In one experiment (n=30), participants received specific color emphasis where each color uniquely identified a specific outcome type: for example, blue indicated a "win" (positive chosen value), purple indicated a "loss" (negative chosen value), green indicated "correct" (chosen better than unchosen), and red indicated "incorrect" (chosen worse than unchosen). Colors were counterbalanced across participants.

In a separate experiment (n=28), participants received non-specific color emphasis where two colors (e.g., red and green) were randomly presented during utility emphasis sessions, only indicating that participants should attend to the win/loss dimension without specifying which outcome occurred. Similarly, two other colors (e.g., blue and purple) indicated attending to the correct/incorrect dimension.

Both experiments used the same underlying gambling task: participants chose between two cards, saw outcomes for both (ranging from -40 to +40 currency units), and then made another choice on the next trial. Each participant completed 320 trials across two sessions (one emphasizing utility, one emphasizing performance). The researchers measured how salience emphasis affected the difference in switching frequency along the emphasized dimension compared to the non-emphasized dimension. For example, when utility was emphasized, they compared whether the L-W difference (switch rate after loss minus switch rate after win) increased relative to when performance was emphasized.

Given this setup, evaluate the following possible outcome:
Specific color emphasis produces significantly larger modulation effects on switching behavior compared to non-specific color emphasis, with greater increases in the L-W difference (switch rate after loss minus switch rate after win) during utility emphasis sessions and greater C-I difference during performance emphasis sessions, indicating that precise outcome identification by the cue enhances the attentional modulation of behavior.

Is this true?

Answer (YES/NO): YES